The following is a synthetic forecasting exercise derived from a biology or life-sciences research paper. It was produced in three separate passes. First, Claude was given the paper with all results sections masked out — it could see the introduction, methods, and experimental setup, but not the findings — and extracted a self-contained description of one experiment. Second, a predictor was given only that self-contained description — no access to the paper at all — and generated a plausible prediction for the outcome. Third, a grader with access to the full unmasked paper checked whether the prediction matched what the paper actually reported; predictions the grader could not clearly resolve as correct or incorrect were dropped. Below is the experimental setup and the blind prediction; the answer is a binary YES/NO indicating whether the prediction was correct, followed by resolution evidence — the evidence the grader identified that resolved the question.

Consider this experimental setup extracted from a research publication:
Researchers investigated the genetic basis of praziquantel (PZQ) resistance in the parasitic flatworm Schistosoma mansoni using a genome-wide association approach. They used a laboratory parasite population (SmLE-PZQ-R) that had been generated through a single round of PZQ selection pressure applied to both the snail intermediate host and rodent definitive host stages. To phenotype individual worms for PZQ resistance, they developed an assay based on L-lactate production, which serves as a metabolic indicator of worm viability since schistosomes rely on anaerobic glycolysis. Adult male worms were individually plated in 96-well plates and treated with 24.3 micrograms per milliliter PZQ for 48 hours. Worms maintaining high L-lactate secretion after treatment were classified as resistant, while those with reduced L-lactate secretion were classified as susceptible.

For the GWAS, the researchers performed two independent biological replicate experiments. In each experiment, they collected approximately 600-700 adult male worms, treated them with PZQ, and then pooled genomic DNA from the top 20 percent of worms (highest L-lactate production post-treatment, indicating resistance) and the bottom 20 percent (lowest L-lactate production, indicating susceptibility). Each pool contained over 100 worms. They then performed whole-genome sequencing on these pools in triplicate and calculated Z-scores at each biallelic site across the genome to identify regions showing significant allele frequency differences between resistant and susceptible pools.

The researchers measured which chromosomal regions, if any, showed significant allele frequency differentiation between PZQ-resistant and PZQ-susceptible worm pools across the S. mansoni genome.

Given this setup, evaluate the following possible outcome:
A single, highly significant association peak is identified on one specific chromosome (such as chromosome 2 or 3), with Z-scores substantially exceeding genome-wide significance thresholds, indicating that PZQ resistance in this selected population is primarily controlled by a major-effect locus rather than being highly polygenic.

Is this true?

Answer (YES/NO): NO